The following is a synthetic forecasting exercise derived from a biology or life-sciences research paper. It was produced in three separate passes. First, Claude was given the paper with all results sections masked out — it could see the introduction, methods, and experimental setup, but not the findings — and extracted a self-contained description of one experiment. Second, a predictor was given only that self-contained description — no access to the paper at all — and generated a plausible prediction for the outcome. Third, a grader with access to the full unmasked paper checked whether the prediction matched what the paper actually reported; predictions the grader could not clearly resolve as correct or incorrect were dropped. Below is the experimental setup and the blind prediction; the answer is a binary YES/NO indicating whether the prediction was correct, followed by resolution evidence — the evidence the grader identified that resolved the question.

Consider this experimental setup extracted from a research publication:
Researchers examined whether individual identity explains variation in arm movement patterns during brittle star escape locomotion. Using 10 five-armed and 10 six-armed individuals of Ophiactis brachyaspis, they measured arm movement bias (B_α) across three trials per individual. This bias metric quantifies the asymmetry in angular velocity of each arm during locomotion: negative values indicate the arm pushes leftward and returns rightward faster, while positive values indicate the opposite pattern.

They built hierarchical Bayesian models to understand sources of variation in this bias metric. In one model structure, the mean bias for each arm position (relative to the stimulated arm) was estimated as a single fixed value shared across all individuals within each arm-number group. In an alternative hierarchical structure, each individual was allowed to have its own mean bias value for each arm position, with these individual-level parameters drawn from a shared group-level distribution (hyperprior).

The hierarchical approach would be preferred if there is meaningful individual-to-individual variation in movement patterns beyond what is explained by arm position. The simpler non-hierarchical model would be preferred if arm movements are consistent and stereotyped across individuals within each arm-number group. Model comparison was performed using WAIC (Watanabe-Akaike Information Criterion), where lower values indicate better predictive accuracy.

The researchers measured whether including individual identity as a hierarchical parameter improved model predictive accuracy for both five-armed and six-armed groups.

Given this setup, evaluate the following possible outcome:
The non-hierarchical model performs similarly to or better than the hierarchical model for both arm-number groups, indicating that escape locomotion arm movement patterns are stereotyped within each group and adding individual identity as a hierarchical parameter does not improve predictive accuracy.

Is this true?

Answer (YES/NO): YES